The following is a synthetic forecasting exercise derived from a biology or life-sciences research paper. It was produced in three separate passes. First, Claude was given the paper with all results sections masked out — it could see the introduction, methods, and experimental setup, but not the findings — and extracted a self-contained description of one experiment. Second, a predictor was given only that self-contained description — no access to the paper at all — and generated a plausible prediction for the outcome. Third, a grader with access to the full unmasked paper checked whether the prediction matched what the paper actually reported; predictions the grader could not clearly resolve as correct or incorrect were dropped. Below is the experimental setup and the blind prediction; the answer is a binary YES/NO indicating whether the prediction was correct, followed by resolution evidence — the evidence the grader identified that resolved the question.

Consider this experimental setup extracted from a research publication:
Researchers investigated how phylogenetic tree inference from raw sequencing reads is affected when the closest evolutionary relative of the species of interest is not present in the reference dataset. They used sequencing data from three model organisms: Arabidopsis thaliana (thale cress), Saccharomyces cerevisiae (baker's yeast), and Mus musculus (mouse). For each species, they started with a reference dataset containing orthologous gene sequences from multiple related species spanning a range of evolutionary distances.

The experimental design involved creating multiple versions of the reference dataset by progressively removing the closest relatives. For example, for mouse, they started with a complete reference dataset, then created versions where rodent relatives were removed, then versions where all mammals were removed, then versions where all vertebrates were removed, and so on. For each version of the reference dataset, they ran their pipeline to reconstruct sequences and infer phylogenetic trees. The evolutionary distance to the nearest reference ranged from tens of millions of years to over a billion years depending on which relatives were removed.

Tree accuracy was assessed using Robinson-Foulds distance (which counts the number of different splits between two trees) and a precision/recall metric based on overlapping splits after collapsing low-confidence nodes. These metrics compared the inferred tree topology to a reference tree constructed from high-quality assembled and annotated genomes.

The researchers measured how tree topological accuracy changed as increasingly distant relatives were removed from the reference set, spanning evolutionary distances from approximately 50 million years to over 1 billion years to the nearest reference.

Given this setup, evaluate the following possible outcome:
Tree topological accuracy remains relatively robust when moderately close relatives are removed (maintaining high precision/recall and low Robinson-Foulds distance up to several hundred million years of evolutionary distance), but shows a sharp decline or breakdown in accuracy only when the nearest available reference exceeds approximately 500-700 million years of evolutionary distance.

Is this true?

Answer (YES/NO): YES